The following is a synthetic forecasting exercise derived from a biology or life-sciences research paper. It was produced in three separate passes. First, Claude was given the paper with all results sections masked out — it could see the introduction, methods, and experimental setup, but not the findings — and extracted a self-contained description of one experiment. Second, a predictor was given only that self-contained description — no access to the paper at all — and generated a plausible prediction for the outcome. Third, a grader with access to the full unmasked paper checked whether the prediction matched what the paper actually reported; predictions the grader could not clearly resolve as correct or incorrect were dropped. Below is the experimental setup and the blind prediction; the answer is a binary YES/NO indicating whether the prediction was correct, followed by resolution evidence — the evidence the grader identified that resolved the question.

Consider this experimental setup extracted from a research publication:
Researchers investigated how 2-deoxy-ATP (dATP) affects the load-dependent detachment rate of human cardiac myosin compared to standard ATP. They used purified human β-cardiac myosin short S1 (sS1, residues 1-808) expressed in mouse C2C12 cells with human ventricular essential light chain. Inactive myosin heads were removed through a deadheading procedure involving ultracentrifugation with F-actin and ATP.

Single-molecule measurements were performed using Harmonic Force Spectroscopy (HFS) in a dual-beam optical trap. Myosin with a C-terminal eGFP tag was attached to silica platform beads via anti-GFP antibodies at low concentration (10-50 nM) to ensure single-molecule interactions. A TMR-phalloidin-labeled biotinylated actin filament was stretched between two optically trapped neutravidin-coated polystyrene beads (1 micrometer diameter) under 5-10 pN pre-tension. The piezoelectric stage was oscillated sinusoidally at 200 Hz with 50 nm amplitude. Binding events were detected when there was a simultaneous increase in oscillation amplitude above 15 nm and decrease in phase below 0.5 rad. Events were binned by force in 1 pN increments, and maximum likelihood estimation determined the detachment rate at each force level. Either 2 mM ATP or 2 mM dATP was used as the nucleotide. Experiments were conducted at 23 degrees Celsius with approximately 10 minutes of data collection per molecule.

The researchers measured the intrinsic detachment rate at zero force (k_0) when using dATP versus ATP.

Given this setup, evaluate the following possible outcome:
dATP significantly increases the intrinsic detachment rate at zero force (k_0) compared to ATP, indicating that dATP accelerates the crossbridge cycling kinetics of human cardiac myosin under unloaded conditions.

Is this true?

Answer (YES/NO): YES